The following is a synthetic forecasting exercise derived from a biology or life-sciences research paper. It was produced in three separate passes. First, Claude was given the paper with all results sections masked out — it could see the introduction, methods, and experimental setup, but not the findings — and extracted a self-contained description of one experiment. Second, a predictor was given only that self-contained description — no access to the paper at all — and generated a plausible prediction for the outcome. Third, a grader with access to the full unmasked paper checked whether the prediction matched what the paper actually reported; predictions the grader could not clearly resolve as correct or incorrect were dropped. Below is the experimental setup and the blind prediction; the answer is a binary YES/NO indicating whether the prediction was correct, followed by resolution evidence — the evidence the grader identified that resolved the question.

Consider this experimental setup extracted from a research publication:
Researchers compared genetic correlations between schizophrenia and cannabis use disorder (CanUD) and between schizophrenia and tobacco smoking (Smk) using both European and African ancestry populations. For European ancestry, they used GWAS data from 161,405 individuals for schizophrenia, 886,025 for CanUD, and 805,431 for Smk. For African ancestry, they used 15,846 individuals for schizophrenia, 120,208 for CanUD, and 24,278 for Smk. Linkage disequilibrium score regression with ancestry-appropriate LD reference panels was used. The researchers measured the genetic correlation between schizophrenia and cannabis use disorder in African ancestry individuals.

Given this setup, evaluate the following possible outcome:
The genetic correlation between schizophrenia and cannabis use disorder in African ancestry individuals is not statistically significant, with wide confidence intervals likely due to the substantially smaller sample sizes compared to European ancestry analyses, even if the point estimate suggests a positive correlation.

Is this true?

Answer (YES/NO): NO